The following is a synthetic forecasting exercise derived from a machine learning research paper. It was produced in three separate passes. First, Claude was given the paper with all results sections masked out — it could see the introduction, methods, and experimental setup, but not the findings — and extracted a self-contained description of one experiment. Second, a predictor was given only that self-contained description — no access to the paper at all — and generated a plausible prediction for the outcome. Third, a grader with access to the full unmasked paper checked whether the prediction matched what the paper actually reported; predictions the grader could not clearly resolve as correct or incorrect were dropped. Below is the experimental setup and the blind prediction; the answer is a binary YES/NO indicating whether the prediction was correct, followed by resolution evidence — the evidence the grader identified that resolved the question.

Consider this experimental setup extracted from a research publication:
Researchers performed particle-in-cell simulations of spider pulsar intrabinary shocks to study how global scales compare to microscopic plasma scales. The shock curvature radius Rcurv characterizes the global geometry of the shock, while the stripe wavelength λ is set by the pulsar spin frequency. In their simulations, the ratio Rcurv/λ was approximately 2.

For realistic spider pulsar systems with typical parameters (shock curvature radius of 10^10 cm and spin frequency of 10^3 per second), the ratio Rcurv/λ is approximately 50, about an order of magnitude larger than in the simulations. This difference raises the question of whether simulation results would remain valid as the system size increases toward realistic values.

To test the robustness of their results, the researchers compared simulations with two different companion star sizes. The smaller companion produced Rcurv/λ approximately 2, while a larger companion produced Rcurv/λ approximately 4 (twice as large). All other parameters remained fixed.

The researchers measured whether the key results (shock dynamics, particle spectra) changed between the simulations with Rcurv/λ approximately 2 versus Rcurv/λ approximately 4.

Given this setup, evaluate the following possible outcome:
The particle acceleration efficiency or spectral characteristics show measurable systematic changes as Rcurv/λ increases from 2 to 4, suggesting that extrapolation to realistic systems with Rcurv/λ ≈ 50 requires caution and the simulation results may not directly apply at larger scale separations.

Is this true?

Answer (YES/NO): NO